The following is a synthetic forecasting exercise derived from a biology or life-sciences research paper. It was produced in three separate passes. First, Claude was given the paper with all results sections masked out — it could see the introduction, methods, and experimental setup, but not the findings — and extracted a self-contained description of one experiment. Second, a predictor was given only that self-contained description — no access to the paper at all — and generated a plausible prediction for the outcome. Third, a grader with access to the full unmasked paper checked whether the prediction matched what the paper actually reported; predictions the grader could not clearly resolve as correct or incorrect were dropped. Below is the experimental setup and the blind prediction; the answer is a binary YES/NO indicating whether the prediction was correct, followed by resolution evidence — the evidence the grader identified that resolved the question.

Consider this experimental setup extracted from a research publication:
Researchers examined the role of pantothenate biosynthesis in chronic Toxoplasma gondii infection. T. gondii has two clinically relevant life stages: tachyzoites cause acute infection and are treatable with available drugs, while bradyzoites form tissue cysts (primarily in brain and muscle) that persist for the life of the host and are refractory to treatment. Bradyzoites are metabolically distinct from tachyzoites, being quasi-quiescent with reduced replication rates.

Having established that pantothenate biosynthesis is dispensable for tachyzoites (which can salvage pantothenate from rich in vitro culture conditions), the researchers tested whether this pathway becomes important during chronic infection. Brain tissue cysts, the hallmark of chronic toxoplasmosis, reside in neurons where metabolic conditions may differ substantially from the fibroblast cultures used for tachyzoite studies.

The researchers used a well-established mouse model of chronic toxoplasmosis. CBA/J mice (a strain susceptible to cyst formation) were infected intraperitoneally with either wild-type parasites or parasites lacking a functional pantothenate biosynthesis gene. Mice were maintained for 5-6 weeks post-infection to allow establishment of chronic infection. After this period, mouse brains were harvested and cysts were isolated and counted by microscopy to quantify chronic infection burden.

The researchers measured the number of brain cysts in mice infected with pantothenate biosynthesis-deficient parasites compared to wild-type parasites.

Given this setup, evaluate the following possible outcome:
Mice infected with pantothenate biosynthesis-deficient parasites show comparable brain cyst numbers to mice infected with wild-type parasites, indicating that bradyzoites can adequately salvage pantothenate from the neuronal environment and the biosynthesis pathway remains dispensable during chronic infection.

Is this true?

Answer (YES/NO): NO